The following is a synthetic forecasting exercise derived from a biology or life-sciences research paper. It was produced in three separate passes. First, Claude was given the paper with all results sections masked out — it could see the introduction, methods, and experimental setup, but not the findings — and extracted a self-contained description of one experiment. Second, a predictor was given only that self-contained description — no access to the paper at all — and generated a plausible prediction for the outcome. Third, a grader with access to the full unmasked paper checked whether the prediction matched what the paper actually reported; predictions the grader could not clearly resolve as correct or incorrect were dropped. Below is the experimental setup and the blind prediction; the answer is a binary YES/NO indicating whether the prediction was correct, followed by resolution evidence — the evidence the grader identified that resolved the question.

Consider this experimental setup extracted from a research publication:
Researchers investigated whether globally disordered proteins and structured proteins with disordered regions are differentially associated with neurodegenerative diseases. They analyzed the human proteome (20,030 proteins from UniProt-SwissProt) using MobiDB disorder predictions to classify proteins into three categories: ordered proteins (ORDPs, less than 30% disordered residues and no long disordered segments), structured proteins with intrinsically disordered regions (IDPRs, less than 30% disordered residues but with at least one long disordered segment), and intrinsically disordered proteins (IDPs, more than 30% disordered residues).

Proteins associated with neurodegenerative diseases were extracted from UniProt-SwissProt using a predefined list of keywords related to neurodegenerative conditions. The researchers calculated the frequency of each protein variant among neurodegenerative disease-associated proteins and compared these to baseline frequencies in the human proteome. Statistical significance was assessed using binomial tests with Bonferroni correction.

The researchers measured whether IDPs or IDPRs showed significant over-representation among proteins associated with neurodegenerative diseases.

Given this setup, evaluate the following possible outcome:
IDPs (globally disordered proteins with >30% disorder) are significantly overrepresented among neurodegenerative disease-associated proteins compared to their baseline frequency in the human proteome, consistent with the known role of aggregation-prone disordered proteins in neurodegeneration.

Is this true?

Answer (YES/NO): NO